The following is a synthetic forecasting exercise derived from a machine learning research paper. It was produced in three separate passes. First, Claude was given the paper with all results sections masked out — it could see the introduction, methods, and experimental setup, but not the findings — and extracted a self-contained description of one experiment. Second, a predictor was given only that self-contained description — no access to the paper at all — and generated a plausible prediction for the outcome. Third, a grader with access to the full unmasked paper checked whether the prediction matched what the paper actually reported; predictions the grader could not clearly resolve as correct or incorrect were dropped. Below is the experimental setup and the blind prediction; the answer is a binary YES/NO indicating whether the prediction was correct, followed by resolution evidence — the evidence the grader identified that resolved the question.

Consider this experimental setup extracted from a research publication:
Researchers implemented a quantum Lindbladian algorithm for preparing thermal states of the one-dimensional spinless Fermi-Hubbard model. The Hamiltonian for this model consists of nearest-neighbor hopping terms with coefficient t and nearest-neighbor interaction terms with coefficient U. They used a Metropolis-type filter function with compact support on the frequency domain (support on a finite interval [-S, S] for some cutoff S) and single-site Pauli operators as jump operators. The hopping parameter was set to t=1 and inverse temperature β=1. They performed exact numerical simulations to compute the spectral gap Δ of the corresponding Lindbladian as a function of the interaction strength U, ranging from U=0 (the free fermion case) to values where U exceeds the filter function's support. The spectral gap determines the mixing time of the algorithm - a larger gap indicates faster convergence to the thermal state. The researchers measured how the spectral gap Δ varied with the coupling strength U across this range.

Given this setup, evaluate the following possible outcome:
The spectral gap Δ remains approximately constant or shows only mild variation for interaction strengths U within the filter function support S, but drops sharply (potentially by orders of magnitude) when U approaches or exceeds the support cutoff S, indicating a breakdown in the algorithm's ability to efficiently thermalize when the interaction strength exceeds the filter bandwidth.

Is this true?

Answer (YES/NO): YES